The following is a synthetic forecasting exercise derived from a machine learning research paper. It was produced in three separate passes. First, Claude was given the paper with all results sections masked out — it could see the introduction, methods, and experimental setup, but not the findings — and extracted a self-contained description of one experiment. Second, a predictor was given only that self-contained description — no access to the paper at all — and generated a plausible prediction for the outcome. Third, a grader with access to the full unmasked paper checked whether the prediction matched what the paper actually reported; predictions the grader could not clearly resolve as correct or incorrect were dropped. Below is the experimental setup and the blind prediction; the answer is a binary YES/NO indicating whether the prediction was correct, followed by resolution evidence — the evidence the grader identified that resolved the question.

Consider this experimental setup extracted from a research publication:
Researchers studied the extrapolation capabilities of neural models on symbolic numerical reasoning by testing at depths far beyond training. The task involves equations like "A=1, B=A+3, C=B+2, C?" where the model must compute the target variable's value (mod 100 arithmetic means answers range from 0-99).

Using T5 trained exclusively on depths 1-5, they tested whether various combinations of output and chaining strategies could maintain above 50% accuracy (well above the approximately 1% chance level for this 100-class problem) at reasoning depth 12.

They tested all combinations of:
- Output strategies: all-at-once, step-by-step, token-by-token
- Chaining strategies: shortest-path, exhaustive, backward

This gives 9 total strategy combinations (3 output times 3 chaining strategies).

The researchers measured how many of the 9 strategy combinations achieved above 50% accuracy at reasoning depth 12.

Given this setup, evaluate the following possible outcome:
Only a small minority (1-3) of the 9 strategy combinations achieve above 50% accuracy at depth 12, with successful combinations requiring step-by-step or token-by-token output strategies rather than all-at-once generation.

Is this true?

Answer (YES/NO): NO